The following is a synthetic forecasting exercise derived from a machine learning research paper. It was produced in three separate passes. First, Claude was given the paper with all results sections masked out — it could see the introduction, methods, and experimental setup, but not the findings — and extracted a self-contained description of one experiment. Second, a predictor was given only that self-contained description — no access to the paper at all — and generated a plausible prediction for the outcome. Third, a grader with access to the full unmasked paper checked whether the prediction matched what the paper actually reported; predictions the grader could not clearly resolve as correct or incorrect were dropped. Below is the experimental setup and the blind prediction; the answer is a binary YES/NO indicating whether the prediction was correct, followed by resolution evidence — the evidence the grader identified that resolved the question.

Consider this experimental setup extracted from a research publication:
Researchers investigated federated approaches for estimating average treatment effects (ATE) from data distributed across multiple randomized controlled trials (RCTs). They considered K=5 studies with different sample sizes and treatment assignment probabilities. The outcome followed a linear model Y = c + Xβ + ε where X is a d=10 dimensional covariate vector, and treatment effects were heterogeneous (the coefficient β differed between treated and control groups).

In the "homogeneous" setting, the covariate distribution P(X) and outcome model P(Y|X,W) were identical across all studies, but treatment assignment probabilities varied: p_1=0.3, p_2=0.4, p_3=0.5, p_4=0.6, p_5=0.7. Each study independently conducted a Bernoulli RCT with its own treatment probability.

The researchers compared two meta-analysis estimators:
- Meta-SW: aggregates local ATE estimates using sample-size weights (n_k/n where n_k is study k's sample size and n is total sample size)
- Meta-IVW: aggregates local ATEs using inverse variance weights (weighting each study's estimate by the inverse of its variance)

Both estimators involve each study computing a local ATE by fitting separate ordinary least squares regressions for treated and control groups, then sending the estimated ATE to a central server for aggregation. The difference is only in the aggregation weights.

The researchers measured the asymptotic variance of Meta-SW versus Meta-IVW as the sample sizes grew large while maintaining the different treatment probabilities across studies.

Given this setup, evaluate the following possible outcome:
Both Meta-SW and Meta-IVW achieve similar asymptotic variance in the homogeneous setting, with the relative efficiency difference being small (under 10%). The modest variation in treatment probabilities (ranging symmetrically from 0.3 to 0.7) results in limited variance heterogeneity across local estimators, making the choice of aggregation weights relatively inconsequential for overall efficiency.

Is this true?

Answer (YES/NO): NO